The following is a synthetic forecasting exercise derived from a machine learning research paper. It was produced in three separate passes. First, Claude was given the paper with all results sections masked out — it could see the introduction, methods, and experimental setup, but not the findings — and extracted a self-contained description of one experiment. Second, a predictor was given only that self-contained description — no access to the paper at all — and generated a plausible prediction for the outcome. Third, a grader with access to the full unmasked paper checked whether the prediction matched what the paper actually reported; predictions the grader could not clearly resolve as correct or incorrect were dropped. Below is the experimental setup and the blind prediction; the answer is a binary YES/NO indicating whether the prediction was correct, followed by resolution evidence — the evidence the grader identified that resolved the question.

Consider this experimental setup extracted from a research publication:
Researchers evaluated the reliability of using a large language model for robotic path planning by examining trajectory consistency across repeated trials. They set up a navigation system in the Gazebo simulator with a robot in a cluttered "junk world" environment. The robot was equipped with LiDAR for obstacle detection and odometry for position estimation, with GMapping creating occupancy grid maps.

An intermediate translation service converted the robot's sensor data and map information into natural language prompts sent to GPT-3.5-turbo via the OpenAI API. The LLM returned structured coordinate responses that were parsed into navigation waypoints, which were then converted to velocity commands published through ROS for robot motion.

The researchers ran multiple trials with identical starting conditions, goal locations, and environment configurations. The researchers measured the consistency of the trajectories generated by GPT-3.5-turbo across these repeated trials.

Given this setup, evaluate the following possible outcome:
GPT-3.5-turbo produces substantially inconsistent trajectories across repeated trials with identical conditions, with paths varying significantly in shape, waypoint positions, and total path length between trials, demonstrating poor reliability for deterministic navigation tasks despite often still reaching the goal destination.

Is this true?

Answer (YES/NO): NO